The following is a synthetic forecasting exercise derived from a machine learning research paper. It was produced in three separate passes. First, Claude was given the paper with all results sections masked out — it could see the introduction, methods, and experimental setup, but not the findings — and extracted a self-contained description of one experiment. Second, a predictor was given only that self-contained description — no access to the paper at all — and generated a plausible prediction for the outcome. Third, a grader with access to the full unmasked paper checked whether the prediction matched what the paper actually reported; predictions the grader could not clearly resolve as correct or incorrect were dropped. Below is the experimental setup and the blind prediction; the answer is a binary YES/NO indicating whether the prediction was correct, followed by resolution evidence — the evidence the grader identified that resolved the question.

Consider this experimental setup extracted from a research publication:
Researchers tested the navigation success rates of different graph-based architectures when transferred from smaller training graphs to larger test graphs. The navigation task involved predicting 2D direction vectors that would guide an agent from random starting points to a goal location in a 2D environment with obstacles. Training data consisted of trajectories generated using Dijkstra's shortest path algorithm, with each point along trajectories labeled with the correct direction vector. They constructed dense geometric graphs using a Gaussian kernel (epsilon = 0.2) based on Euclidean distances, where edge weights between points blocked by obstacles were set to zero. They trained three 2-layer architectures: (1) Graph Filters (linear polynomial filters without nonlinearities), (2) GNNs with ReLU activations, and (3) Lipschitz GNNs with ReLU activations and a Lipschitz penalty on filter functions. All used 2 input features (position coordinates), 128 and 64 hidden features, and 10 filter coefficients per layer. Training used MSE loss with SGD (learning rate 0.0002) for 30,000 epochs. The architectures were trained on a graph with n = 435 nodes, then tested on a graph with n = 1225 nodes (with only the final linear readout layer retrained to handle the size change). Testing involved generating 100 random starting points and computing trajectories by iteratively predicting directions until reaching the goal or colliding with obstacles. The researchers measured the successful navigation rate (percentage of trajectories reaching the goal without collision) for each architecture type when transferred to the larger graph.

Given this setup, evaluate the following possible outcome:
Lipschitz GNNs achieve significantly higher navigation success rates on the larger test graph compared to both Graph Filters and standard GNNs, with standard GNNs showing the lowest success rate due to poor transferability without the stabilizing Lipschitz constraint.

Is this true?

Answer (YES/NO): NO